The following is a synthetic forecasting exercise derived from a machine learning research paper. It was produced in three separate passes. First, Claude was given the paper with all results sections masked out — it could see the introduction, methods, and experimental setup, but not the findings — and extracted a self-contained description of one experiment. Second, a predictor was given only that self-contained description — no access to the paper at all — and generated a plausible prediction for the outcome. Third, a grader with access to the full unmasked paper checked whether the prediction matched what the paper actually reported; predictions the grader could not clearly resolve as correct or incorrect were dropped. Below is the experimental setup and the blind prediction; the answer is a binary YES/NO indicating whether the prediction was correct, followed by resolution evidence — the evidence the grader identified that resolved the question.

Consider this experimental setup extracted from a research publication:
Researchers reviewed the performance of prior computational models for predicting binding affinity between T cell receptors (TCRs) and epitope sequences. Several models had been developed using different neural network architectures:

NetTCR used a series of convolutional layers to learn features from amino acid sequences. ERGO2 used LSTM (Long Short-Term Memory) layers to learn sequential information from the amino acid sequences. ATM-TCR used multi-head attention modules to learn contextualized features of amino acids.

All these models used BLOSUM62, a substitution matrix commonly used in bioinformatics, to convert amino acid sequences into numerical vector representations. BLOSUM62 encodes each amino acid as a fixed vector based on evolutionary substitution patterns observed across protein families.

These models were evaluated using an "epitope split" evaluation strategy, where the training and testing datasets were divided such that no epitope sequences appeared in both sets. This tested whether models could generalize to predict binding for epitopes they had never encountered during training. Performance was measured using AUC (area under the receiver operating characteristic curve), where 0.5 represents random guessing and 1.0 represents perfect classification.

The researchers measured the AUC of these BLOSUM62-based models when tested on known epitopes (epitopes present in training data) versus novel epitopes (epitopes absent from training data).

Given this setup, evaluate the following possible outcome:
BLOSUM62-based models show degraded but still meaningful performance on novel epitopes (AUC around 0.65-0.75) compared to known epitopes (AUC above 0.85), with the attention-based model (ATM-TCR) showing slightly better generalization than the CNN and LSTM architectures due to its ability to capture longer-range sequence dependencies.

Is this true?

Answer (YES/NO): NO